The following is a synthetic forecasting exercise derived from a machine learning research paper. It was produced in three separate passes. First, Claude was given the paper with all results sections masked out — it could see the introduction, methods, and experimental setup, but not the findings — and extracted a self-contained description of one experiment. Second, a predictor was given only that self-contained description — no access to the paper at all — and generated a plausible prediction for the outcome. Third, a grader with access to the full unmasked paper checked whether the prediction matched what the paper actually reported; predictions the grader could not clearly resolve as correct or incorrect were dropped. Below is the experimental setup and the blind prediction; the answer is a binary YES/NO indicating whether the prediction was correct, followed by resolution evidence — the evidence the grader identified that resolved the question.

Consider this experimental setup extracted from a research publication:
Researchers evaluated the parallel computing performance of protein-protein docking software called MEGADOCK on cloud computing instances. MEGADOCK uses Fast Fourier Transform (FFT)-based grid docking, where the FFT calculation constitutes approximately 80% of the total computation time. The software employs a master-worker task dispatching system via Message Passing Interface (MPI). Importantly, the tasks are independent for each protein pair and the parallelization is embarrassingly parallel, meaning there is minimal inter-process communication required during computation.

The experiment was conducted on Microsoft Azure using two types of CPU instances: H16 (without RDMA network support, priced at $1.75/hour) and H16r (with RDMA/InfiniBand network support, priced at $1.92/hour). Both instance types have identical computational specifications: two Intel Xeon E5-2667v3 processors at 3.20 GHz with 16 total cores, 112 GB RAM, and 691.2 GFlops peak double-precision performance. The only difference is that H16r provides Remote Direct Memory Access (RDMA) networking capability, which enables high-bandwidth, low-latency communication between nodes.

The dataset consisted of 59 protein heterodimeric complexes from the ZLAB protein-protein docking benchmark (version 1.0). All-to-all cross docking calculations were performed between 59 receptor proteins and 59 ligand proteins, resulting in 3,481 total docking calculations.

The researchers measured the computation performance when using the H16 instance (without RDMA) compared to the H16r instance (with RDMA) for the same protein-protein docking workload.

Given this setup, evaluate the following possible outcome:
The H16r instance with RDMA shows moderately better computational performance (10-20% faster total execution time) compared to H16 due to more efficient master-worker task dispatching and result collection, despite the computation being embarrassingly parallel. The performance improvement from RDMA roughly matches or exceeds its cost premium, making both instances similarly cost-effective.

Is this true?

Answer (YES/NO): NO